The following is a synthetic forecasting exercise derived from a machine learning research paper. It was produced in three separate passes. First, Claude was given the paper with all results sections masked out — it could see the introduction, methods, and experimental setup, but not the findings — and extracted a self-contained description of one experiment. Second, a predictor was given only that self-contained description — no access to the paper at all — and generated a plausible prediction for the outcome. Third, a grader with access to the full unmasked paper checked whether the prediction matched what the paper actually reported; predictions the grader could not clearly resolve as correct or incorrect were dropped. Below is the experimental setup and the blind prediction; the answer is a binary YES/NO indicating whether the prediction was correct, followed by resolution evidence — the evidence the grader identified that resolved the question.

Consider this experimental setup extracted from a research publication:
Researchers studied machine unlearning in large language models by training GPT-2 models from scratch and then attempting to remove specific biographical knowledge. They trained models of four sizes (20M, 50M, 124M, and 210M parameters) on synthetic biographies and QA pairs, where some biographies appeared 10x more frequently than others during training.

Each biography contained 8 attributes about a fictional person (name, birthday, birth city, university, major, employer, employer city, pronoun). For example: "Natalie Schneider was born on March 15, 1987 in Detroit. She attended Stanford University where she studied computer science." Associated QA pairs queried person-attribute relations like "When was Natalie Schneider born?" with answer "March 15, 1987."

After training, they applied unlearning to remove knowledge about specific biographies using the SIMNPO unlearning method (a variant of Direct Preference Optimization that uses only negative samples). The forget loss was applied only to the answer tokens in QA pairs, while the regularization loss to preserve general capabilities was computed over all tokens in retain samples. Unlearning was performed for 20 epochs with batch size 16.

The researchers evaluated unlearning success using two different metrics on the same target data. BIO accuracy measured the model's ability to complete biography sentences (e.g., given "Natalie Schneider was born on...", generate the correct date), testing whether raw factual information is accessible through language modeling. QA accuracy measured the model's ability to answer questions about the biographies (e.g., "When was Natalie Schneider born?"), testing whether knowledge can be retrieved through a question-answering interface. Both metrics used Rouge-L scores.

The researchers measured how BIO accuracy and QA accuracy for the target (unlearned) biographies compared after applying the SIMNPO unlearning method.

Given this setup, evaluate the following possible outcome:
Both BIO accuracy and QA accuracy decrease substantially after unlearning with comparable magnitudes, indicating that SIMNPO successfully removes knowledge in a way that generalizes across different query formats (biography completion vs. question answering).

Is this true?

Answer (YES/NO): NO